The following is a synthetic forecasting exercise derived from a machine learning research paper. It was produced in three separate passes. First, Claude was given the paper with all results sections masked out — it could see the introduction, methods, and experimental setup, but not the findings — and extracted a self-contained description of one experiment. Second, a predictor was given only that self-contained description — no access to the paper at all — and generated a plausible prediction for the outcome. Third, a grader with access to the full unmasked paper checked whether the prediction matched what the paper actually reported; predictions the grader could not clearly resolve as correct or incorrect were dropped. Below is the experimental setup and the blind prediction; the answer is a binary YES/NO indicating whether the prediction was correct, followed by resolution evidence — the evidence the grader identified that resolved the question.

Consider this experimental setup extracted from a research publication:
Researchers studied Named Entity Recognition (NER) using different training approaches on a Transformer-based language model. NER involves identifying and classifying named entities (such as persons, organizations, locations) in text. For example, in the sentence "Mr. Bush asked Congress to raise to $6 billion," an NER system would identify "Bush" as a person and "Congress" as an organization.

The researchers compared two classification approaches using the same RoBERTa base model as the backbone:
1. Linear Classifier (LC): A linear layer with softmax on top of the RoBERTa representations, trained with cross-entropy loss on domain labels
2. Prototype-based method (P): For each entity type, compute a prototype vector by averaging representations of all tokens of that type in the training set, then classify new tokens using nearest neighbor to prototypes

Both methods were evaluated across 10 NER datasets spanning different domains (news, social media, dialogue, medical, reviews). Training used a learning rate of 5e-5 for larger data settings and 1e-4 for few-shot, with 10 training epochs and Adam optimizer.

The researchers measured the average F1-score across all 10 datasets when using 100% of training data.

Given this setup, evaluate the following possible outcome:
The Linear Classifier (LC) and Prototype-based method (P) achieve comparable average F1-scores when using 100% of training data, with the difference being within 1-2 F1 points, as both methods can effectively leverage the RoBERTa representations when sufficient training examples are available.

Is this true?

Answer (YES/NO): YES